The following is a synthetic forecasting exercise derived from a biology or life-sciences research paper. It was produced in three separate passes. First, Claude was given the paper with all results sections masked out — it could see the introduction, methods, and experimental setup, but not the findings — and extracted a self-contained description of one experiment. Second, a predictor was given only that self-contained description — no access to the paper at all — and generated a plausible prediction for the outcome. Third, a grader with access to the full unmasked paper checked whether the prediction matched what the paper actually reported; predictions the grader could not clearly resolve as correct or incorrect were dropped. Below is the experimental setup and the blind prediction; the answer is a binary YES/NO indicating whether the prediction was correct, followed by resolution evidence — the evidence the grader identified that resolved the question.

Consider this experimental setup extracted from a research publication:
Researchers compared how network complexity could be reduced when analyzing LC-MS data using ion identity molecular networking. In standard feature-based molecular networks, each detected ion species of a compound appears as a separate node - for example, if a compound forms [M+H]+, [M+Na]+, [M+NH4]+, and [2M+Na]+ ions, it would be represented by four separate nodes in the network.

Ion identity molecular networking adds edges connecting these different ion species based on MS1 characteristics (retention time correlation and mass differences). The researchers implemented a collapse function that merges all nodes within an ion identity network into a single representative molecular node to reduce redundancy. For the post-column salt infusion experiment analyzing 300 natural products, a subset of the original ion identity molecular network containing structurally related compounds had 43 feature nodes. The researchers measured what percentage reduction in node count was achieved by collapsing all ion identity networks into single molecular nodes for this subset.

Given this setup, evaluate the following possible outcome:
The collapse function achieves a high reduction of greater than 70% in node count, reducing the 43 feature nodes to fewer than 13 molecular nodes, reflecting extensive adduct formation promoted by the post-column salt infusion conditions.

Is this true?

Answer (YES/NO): NO